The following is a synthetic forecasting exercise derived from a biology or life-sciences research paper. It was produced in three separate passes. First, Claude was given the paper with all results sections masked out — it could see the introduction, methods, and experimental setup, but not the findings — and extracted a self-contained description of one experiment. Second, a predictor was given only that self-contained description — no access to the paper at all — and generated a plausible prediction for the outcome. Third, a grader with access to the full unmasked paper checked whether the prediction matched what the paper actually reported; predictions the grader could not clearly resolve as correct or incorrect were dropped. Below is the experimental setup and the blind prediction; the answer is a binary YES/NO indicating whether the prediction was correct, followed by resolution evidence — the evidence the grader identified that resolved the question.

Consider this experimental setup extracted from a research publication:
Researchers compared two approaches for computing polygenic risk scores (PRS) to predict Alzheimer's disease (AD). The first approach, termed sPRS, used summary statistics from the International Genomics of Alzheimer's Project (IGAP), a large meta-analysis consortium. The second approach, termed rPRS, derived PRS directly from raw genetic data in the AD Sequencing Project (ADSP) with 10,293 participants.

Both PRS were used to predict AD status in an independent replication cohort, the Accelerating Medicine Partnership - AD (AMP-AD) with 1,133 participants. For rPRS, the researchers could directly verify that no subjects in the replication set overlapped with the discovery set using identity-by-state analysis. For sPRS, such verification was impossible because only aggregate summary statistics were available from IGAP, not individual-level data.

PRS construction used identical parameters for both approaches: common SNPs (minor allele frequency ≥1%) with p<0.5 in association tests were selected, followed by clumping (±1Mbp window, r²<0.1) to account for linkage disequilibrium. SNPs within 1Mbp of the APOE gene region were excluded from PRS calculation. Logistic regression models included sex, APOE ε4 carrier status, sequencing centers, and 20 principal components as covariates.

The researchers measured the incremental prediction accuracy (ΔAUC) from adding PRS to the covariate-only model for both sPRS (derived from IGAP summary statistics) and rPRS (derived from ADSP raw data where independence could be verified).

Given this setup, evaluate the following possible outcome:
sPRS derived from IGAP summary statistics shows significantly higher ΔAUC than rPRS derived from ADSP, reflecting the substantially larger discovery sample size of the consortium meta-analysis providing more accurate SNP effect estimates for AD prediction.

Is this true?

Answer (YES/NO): NO